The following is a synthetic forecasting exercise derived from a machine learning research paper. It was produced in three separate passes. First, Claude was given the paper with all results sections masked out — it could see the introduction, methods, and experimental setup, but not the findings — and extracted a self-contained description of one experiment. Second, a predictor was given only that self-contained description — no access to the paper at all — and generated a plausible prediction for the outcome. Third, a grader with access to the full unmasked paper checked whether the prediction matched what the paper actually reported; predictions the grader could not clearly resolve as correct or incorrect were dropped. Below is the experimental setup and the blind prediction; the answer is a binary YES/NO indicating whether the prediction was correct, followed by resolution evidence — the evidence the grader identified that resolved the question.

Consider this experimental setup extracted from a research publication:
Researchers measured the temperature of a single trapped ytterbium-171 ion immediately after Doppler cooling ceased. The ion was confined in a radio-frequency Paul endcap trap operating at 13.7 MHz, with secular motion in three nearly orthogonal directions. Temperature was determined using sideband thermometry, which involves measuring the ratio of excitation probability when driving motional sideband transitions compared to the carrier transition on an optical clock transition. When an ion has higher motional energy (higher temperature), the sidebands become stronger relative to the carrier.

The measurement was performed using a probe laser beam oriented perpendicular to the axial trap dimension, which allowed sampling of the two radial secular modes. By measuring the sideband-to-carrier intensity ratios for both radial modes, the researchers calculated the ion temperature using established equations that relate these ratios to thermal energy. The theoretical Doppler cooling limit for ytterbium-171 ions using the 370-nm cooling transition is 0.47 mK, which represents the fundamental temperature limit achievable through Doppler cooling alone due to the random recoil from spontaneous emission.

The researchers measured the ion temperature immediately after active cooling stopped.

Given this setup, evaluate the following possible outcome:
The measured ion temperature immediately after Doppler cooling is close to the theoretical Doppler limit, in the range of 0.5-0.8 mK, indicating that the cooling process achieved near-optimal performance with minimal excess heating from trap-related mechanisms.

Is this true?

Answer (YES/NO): NO